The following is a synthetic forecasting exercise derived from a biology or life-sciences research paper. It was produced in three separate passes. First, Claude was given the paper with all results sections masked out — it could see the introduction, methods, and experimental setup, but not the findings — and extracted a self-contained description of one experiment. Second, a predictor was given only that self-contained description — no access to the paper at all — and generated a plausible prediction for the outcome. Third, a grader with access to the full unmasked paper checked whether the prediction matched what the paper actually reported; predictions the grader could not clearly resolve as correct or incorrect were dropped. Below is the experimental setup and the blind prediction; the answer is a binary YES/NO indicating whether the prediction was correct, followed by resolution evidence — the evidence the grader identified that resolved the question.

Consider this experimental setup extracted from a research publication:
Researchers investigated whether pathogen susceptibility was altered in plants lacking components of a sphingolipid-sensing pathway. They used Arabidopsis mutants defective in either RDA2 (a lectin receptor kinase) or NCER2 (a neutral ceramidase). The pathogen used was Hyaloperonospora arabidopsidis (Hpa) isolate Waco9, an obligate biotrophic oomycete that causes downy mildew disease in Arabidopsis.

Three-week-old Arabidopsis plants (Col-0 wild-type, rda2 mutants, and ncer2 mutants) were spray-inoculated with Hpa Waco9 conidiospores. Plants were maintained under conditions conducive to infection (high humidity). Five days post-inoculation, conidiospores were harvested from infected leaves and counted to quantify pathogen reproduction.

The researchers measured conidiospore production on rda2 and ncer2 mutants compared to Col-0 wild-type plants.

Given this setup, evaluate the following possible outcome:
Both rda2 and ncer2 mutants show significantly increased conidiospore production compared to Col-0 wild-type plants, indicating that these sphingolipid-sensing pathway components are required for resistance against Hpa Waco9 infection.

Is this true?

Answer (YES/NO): YES